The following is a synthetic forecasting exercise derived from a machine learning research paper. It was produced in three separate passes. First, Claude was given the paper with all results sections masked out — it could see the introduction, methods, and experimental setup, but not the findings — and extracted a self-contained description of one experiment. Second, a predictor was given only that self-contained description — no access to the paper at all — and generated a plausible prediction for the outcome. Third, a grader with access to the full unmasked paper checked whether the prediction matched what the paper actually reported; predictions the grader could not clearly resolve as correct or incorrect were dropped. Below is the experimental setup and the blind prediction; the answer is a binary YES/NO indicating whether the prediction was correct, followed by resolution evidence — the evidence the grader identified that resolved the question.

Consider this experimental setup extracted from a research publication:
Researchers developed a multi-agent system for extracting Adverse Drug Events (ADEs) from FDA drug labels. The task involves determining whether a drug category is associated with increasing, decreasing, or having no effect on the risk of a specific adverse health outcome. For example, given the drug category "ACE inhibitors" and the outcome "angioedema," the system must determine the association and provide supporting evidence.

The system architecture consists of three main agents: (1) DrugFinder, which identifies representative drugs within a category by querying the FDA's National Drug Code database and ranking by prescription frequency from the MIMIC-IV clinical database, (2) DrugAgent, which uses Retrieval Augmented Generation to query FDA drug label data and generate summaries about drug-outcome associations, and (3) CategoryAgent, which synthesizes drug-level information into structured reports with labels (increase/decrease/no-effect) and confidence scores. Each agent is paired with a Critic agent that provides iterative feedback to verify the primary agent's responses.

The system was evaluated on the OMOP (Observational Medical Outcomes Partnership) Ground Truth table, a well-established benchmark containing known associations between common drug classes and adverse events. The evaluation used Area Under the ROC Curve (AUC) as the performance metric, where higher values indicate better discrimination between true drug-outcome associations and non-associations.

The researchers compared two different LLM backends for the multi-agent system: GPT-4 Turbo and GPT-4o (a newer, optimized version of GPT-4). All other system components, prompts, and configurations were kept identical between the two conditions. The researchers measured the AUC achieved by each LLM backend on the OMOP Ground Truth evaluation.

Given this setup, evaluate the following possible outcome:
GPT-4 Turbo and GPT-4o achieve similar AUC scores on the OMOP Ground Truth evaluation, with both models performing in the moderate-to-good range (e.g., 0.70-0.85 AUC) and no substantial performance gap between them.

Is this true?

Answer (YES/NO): NO